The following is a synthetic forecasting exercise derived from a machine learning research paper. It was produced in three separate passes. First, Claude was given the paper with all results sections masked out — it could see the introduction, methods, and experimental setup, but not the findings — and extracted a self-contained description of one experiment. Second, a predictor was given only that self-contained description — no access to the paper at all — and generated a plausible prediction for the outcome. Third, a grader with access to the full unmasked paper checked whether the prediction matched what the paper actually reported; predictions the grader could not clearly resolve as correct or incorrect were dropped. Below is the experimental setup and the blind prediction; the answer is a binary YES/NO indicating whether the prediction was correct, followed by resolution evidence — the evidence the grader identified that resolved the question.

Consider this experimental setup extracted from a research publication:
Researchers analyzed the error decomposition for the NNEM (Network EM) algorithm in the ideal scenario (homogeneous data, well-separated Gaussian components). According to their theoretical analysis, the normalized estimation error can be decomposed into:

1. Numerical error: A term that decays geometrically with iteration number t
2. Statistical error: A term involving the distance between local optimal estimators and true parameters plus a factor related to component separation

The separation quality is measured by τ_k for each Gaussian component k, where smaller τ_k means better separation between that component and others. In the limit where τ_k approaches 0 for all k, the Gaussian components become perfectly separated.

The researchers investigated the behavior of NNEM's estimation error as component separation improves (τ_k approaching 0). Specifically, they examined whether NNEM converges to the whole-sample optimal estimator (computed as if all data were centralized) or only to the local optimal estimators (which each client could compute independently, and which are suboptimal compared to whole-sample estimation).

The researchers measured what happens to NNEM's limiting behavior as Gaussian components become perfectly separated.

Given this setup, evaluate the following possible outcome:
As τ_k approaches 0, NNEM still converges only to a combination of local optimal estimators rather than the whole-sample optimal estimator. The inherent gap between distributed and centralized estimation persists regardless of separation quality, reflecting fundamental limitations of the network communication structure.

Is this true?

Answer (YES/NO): YES